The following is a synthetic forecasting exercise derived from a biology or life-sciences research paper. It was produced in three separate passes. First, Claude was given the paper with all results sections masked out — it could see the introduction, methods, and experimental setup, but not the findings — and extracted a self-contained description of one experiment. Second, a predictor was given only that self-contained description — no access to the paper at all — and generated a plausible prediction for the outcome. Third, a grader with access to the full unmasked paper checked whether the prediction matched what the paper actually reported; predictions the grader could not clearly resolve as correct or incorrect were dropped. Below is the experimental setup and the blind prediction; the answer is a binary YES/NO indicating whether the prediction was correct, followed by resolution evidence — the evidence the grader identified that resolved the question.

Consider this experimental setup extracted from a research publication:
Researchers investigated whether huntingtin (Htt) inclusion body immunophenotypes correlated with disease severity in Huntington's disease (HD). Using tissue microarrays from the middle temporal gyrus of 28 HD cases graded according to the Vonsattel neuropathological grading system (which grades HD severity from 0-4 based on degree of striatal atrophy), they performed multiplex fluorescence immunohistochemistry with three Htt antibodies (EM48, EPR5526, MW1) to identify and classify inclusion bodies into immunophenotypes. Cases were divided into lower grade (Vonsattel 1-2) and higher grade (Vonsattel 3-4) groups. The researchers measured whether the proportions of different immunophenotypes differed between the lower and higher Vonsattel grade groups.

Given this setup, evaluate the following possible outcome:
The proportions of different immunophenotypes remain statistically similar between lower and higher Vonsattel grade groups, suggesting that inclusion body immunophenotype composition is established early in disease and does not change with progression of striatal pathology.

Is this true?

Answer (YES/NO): NO